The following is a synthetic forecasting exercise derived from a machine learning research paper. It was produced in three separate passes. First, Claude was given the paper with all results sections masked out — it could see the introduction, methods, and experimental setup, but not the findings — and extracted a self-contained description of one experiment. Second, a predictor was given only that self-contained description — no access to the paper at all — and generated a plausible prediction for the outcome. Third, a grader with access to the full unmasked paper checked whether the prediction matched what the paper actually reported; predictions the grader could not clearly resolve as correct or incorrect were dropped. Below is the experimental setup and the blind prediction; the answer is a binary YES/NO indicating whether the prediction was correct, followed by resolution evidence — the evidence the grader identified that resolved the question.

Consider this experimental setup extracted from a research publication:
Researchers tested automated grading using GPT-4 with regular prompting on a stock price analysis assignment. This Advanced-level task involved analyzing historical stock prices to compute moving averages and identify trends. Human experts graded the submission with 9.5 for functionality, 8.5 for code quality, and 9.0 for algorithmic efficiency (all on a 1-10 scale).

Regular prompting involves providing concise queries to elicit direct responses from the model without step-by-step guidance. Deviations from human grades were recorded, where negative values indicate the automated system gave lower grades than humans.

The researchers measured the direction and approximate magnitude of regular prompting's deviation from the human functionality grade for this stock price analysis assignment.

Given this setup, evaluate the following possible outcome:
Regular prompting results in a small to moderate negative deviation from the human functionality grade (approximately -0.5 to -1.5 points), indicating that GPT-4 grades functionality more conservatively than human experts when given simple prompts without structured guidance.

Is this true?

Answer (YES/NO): YES